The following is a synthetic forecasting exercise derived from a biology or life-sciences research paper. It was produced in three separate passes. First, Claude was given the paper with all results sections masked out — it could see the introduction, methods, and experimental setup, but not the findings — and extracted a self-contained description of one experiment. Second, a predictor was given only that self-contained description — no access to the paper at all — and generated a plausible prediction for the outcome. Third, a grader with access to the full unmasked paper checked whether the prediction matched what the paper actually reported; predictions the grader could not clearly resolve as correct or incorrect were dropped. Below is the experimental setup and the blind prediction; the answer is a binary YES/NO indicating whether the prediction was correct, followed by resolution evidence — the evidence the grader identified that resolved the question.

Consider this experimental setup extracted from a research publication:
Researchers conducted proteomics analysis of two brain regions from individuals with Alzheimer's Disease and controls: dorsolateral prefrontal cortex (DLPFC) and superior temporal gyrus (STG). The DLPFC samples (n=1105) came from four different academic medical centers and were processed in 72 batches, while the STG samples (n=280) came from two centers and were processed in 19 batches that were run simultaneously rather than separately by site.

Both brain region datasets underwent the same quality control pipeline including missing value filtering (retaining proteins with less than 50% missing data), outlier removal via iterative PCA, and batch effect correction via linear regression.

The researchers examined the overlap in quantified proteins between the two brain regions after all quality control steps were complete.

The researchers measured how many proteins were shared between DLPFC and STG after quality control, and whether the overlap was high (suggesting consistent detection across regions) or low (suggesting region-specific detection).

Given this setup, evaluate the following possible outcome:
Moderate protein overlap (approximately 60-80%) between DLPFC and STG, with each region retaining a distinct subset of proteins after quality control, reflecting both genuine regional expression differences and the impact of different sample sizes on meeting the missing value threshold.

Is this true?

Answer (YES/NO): NO